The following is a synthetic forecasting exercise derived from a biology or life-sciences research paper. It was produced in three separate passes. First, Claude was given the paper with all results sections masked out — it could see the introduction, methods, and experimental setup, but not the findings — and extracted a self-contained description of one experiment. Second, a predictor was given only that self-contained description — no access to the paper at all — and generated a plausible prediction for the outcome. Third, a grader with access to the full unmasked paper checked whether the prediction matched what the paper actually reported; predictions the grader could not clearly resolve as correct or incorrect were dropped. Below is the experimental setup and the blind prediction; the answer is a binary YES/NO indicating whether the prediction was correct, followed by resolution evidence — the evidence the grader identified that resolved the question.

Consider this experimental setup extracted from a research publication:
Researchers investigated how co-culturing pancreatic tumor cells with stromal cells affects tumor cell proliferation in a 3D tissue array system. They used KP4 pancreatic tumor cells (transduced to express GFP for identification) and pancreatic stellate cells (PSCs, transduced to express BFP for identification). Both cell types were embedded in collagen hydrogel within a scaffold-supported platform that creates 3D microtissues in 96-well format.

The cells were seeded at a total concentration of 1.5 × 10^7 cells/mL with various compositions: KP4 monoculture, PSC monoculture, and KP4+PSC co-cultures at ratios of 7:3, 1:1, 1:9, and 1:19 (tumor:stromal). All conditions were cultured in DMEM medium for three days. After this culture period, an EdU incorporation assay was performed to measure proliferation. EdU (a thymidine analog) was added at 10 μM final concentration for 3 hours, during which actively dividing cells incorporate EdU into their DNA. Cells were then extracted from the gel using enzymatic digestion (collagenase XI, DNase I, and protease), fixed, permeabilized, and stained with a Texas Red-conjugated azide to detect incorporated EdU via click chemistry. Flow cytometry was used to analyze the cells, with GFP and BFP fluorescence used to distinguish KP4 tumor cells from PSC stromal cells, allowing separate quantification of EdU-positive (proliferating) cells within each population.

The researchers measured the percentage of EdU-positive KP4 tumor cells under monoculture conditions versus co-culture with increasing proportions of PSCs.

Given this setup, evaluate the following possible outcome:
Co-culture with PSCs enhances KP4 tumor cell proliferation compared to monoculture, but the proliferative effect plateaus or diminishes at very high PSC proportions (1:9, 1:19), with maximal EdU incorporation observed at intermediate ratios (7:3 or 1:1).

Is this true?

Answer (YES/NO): NO